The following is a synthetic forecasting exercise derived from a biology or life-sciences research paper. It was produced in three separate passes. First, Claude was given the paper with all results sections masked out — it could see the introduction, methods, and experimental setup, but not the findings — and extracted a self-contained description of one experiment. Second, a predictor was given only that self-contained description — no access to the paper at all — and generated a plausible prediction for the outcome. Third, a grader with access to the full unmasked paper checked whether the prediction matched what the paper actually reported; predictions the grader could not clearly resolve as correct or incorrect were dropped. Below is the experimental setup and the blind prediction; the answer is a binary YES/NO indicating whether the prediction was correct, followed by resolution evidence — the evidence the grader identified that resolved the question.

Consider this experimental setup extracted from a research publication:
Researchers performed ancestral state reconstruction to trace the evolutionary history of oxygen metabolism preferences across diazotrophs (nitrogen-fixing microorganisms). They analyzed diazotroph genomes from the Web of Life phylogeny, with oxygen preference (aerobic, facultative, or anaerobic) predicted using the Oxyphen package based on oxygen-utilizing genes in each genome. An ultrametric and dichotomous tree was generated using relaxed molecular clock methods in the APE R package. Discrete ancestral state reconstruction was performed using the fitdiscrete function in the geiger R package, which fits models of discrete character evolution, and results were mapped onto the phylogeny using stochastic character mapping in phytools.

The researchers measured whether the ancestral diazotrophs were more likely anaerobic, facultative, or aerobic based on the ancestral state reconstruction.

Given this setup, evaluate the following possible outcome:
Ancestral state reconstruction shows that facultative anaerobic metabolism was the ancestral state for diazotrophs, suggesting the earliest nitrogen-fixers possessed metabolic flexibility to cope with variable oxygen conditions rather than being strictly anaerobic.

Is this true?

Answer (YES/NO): NO